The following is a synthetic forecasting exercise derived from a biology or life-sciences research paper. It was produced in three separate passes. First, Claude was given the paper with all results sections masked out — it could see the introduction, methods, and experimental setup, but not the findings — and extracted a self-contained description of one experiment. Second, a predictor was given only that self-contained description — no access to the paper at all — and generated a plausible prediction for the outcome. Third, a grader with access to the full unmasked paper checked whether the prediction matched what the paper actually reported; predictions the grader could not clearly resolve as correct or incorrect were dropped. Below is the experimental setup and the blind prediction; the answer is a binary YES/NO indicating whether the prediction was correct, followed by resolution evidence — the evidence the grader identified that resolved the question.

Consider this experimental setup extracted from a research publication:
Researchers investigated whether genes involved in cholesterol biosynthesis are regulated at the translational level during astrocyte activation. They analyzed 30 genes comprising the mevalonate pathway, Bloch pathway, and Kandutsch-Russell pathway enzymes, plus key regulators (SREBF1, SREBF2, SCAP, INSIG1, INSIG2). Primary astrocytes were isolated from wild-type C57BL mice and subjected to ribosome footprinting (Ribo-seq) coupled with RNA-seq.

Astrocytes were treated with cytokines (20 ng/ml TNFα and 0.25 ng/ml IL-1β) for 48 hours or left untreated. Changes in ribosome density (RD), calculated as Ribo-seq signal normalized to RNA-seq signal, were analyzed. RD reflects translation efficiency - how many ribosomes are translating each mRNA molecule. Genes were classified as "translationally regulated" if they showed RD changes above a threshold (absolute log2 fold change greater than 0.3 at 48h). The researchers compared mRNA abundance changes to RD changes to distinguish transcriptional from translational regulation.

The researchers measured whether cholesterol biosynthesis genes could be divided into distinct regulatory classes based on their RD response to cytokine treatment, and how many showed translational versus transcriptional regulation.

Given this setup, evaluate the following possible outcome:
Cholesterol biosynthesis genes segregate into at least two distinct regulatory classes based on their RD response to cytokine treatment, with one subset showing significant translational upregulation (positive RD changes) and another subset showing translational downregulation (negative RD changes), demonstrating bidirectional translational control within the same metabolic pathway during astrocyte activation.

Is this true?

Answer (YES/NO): NO